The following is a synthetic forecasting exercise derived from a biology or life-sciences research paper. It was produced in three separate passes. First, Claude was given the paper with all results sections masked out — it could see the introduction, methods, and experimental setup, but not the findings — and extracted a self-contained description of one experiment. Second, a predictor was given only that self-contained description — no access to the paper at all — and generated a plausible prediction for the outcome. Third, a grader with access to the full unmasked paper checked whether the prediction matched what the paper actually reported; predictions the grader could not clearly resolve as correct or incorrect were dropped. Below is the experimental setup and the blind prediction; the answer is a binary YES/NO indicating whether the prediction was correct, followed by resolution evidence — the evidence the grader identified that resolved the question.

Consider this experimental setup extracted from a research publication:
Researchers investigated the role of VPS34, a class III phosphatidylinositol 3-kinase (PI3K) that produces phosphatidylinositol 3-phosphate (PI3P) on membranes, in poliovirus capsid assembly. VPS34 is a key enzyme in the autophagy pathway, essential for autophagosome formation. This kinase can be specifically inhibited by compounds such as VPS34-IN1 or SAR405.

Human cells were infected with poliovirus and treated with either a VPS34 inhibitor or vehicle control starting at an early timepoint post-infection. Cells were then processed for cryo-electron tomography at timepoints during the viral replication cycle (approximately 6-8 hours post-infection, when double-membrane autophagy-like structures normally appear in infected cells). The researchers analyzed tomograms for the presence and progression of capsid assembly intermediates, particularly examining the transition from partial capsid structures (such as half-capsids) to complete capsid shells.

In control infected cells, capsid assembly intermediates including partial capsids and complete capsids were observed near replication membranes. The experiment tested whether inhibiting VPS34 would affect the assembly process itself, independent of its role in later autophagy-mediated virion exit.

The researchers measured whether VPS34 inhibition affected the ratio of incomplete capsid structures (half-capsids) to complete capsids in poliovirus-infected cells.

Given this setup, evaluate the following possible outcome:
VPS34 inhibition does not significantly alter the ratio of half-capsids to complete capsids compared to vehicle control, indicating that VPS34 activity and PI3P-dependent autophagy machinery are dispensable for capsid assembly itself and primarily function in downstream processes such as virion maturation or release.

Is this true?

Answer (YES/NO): NO